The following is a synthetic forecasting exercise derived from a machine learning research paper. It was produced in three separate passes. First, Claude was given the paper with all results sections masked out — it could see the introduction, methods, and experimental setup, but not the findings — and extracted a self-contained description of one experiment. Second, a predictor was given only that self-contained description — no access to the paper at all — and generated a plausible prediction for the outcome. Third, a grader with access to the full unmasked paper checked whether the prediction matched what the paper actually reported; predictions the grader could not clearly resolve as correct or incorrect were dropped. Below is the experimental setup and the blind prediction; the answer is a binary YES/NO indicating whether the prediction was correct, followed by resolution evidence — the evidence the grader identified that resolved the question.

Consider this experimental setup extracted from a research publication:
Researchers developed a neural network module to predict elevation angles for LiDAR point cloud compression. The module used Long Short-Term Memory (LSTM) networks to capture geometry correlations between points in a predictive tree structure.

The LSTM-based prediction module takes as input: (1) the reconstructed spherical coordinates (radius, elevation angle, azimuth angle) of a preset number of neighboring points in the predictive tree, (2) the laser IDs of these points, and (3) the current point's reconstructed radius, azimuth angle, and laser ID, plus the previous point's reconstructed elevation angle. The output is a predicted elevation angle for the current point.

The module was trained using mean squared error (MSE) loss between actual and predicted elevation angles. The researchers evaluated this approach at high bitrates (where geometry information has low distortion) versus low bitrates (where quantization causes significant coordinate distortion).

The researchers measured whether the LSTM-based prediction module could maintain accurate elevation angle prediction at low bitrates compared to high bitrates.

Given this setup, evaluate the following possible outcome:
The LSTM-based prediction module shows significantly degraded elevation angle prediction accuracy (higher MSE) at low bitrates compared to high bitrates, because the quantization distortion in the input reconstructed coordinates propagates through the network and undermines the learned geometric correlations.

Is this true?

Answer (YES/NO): YES